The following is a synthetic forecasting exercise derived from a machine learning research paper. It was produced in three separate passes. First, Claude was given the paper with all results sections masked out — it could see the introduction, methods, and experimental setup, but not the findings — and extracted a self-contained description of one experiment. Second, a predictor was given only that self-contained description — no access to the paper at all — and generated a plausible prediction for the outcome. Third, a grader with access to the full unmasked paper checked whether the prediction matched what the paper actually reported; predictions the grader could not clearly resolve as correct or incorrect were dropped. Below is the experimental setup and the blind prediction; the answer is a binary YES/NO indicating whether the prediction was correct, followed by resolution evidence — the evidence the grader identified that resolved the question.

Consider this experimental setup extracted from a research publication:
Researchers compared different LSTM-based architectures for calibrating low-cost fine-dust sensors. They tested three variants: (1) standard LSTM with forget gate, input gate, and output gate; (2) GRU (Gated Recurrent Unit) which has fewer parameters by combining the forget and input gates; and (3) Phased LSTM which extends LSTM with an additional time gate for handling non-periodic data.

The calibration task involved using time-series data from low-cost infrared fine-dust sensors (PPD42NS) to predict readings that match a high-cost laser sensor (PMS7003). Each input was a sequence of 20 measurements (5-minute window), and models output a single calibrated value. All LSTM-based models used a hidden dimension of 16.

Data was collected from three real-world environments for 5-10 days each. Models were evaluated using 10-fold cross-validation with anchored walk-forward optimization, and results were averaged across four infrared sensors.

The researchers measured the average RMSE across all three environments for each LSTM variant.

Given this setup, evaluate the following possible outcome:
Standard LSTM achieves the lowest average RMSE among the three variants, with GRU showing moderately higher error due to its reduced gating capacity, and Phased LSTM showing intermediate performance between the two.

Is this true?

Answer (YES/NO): NO